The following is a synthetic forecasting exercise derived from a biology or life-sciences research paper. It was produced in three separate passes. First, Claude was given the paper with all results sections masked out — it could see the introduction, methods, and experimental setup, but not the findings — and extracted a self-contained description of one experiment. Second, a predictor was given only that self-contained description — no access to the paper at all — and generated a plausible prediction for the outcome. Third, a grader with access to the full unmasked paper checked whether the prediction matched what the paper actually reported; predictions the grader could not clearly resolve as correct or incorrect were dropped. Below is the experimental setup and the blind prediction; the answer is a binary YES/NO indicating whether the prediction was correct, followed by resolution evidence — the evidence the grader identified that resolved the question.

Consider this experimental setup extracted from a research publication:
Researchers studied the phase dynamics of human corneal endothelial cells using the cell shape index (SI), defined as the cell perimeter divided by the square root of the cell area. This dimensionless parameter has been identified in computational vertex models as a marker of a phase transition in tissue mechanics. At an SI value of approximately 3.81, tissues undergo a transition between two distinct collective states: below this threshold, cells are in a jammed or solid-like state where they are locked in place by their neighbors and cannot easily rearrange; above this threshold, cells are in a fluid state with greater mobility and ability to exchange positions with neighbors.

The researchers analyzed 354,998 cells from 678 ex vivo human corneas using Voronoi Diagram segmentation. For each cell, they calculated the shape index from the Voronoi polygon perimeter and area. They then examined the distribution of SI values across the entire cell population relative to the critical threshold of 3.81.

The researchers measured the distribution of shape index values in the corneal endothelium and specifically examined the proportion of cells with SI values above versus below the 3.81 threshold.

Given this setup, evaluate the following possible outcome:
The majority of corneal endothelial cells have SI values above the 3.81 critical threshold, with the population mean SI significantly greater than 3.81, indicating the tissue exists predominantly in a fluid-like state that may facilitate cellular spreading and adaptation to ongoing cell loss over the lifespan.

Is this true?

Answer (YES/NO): YES